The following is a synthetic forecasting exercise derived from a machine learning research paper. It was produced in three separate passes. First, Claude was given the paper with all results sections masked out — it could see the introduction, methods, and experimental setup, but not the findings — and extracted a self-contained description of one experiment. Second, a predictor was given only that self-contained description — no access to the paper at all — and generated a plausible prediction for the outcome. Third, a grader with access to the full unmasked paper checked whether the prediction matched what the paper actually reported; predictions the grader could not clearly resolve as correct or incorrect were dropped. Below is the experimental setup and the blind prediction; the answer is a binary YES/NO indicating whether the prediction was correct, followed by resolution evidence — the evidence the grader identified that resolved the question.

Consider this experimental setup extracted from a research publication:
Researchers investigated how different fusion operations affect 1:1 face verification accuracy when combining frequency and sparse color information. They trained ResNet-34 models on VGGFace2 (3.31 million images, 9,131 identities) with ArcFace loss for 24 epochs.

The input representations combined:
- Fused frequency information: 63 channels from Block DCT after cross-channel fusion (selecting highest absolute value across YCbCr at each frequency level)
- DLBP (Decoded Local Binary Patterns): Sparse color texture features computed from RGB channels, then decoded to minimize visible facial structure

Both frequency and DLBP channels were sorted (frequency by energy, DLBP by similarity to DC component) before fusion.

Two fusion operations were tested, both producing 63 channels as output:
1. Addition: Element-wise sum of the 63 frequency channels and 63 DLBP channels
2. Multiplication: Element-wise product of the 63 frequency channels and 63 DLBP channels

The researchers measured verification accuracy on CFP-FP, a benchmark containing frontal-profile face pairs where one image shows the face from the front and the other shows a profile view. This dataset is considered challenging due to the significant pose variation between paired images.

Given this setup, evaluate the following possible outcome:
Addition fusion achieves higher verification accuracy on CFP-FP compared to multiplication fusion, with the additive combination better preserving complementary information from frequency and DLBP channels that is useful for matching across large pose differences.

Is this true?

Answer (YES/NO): YES